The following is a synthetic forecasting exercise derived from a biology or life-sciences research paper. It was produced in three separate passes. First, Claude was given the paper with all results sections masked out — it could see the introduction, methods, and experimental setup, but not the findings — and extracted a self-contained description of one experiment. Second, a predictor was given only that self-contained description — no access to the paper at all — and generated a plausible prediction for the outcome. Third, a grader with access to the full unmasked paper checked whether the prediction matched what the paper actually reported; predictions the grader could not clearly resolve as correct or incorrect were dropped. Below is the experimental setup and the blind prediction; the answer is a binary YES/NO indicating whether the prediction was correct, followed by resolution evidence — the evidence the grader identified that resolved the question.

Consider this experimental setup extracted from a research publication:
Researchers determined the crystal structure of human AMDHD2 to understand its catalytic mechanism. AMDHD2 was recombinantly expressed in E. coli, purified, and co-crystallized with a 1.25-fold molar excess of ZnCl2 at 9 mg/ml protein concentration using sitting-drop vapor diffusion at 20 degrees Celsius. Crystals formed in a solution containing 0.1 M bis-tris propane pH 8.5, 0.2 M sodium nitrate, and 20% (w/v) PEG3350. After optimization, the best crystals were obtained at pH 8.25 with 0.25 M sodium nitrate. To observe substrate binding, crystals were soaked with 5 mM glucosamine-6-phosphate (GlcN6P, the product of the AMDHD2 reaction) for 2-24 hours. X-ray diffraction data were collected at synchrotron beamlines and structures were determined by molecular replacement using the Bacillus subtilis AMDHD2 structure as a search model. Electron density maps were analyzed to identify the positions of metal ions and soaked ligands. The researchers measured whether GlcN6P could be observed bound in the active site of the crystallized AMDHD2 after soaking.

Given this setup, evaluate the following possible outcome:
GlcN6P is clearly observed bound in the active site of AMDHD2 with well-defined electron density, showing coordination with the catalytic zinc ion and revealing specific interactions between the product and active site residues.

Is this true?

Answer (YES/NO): YES